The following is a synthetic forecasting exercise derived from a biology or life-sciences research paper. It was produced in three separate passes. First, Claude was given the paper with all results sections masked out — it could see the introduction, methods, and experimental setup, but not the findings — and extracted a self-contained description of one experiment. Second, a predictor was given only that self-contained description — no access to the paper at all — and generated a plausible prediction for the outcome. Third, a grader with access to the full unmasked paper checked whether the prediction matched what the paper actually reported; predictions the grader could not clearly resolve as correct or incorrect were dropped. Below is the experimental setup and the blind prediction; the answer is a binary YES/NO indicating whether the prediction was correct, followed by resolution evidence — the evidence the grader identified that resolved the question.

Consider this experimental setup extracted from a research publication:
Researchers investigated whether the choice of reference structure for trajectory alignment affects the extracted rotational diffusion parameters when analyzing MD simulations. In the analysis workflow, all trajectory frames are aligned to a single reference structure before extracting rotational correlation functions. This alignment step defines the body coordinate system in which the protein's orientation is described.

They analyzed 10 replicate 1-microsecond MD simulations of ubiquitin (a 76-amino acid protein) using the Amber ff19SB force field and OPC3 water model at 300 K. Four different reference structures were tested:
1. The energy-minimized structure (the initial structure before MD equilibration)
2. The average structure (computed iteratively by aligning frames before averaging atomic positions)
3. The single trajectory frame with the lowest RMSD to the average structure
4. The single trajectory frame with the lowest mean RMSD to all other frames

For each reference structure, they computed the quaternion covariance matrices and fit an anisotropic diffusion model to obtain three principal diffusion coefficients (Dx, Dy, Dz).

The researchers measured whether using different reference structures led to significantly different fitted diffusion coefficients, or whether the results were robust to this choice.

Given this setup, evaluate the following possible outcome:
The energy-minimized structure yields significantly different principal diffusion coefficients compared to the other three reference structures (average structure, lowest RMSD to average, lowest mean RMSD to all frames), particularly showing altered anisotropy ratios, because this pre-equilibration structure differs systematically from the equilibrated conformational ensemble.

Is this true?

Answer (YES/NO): NO